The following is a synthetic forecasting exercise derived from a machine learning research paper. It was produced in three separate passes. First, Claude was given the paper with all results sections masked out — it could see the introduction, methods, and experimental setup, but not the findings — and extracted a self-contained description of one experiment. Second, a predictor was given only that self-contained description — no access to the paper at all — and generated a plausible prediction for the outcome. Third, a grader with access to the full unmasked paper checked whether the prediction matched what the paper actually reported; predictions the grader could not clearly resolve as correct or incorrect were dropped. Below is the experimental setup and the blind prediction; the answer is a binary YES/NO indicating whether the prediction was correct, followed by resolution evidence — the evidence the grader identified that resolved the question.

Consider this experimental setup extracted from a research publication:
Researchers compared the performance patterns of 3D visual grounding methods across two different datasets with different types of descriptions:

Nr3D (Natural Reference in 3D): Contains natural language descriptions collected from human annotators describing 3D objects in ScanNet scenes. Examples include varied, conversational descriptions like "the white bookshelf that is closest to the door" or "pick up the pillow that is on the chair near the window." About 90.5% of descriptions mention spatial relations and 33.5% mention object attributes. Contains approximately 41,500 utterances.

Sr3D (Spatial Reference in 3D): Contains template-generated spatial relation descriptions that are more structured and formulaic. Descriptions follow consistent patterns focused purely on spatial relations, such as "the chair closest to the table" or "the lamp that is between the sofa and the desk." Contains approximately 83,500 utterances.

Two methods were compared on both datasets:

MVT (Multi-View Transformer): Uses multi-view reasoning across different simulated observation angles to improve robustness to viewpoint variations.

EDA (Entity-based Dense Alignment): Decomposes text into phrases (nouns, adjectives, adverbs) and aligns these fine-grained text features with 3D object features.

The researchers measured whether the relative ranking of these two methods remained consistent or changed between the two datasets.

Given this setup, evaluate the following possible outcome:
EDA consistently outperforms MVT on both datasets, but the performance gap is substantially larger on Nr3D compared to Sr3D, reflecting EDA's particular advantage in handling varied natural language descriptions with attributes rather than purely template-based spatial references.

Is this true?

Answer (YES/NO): NO